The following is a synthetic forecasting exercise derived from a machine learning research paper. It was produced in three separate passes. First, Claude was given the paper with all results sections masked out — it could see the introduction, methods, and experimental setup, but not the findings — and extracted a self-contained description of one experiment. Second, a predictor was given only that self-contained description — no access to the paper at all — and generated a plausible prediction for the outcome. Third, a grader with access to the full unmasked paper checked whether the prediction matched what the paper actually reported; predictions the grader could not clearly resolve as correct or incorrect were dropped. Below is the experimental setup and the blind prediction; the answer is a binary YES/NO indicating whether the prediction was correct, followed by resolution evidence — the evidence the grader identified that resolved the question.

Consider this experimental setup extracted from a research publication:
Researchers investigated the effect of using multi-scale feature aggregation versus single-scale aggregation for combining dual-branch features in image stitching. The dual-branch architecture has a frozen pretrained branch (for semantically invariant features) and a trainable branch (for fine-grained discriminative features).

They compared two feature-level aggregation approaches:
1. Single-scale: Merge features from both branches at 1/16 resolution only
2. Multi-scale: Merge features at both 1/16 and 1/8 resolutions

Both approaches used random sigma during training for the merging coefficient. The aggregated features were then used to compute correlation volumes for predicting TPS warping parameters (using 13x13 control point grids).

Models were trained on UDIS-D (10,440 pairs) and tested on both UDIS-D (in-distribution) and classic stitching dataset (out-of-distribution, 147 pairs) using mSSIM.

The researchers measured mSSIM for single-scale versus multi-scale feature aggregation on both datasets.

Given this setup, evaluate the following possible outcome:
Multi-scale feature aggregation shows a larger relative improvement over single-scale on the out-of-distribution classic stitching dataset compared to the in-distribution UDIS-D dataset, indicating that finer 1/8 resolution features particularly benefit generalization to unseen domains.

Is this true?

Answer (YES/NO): NO